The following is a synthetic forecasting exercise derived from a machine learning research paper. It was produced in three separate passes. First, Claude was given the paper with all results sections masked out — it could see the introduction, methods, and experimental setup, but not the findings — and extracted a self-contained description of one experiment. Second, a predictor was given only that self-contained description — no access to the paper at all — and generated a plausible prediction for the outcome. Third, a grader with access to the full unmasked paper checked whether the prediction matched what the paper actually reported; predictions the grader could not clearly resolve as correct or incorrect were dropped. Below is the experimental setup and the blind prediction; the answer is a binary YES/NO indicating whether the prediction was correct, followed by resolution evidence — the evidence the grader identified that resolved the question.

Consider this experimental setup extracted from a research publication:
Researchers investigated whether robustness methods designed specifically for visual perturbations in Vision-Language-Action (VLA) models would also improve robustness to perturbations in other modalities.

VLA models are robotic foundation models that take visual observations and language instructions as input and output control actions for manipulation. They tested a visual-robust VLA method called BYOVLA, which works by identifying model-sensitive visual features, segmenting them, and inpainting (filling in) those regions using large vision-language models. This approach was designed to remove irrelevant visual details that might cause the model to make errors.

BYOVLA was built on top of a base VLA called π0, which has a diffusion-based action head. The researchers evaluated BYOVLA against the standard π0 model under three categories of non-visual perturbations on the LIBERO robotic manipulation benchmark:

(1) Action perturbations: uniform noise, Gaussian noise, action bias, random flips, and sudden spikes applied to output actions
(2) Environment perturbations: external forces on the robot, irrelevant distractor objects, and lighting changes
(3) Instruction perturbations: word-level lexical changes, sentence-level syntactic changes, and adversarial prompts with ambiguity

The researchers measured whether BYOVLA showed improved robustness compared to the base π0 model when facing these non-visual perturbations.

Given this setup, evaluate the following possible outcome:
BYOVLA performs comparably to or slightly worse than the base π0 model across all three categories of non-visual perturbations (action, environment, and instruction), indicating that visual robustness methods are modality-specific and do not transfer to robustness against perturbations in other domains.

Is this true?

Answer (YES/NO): NO